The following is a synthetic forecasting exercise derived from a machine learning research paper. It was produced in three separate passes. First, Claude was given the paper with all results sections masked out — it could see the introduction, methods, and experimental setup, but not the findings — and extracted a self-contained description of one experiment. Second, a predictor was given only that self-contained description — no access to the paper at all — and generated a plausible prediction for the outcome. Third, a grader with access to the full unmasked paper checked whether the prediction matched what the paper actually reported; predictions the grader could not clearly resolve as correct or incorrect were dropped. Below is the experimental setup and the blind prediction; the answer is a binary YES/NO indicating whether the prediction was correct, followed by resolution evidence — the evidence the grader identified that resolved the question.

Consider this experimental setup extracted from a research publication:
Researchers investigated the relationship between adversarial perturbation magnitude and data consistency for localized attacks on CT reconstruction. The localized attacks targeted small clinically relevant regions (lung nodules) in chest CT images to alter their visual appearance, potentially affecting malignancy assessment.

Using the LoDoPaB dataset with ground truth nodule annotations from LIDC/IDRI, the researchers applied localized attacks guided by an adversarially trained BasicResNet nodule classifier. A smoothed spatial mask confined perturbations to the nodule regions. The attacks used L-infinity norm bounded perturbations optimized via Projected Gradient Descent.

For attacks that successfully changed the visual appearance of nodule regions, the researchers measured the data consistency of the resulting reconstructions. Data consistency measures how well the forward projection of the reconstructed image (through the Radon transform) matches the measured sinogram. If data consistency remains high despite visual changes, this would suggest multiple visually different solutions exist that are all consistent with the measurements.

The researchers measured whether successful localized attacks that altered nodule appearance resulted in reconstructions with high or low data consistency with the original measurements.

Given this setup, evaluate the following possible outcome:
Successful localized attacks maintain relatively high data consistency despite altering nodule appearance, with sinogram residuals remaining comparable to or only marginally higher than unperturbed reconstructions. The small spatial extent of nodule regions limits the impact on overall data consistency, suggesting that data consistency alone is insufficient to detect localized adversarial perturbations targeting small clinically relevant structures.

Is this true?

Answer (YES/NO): YES